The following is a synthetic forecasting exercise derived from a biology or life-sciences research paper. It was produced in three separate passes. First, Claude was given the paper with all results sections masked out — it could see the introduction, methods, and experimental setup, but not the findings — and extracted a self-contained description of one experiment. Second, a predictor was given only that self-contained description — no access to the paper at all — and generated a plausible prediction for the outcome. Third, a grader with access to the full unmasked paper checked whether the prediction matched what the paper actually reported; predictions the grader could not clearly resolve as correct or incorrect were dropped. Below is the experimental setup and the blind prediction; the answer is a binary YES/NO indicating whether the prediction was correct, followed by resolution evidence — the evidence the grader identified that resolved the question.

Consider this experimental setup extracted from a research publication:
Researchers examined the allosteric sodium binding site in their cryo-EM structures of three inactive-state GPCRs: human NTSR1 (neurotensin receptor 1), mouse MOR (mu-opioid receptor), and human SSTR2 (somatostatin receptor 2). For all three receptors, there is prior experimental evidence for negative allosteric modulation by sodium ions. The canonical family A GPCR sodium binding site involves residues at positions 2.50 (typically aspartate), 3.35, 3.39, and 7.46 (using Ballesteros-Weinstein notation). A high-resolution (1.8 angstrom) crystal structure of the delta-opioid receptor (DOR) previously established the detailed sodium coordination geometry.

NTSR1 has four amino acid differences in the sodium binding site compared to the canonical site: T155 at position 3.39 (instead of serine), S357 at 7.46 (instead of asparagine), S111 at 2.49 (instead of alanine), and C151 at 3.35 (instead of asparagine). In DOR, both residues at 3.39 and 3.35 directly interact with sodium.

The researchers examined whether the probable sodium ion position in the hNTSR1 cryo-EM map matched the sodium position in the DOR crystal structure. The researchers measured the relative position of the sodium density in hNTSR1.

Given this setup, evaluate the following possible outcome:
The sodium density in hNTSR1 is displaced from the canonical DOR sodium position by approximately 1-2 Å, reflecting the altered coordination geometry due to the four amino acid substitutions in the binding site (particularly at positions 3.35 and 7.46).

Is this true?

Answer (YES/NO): YES